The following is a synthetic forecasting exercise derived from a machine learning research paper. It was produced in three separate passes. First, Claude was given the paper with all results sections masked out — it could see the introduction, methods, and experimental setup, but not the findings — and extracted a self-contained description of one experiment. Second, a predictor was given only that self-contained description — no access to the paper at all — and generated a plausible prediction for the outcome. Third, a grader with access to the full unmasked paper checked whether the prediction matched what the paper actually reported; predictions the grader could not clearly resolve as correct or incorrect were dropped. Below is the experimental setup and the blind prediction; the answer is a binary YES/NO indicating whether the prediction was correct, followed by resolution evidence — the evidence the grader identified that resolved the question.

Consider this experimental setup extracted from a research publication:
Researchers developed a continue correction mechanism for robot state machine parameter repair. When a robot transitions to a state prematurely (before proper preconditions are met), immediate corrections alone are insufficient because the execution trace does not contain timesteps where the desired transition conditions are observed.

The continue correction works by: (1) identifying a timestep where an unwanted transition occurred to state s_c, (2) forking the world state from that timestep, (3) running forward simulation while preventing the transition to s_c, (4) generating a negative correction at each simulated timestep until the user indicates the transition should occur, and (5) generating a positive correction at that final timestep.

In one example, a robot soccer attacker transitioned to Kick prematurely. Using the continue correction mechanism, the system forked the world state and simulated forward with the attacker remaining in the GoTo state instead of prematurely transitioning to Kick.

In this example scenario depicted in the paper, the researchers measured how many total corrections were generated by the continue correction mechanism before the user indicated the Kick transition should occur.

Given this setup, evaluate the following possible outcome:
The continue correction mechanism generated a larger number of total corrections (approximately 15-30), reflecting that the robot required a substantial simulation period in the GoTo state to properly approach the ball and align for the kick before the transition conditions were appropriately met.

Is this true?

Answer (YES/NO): NO